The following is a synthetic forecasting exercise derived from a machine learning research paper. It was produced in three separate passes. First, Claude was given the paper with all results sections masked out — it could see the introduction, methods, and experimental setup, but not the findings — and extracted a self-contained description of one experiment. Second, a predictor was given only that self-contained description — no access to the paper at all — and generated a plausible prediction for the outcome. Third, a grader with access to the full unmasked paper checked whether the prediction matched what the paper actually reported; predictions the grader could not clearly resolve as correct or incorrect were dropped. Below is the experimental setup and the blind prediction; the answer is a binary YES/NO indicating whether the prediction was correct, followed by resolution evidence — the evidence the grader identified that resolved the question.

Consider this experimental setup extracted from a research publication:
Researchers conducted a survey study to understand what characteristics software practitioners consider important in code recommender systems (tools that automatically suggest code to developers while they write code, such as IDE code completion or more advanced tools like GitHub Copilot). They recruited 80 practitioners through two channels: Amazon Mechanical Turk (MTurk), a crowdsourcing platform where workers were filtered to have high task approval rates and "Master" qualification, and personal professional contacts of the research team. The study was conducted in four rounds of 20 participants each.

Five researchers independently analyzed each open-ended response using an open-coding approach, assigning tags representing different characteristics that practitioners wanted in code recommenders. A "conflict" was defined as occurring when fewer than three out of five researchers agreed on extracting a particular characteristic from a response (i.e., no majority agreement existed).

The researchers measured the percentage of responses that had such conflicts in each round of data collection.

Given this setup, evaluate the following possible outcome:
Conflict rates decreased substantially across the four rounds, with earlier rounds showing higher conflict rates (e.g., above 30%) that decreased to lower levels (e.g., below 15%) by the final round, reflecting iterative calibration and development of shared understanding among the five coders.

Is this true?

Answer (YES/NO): NO